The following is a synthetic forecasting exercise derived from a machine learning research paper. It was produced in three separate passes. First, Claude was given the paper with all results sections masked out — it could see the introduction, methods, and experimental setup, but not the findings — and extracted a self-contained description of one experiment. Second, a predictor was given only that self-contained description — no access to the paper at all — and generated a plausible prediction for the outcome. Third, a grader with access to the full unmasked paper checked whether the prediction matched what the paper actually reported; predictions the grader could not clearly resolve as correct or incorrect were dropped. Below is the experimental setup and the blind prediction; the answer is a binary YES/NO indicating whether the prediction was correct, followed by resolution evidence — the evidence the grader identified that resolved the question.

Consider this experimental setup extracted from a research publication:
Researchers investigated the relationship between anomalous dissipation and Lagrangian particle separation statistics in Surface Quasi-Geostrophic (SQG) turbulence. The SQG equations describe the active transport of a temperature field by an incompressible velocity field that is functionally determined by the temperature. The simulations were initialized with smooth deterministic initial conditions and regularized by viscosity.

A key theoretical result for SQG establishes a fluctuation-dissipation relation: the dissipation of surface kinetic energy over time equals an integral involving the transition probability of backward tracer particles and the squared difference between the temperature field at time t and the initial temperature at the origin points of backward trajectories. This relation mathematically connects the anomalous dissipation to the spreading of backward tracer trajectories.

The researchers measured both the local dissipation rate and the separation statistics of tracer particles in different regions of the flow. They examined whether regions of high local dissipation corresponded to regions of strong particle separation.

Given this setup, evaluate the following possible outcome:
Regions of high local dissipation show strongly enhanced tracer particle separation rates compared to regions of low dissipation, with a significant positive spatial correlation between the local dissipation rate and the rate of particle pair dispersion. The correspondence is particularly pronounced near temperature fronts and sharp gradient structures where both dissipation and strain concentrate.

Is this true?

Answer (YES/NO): YES